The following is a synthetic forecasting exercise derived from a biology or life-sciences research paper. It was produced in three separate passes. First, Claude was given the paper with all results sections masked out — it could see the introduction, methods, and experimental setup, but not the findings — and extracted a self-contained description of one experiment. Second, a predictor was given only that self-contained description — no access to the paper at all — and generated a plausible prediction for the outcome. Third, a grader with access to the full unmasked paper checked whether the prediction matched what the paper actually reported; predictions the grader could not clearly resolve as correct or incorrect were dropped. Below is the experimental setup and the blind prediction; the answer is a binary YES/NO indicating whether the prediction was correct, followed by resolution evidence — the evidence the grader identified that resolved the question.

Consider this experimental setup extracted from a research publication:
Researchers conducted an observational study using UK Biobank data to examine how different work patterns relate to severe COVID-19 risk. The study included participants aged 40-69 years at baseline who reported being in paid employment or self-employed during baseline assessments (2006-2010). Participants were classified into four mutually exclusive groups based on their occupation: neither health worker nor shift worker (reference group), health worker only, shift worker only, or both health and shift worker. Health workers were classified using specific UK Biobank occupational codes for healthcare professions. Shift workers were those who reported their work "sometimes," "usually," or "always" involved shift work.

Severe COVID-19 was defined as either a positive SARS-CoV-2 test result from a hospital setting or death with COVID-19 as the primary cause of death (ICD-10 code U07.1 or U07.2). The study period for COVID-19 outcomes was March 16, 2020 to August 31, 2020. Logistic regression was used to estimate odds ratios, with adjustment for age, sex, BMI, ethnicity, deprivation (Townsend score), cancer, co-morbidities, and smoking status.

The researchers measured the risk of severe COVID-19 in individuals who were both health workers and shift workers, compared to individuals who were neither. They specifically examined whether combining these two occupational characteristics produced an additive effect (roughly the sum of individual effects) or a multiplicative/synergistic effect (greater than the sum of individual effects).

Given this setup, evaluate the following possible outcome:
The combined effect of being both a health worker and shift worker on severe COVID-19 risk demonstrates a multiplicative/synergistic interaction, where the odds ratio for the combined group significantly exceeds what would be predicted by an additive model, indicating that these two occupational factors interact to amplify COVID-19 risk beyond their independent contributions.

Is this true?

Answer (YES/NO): YES